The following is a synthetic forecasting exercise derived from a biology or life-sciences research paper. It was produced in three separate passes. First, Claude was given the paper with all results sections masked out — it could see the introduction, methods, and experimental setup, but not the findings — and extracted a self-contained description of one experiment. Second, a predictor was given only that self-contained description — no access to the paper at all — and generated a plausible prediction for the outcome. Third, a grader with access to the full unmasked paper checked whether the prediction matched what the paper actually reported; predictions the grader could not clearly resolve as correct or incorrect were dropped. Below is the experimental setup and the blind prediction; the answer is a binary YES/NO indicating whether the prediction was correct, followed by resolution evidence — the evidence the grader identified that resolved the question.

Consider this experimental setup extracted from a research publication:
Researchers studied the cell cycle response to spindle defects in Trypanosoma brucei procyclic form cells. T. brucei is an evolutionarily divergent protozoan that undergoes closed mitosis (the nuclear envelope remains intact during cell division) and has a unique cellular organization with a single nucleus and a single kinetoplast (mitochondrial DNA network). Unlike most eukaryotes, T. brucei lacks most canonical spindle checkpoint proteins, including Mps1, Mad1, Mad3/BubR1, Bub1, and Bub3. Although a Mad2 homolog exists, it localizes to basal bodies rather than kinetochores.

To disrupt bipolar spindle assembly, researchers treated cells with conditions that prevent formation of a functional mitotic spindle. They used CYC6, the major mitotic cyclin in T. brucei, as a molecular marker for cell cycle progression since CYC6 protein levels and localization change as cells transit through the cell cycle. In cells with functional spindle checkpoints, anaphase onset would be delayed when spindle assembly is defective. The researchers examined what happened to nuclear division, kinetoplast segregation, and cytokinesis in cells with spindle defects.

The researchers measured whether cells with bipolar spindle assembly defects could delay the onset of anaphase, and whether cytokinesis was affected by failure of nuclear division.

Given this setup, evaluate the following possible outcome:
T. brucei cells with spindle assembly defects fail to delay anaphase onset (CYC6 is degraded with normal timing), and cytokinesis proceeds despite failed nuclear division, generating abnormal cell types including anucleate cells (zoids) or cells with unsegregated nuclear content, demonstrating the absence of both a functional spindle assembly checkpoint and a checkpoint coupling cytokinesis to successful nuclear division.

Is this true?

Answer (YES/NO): YES